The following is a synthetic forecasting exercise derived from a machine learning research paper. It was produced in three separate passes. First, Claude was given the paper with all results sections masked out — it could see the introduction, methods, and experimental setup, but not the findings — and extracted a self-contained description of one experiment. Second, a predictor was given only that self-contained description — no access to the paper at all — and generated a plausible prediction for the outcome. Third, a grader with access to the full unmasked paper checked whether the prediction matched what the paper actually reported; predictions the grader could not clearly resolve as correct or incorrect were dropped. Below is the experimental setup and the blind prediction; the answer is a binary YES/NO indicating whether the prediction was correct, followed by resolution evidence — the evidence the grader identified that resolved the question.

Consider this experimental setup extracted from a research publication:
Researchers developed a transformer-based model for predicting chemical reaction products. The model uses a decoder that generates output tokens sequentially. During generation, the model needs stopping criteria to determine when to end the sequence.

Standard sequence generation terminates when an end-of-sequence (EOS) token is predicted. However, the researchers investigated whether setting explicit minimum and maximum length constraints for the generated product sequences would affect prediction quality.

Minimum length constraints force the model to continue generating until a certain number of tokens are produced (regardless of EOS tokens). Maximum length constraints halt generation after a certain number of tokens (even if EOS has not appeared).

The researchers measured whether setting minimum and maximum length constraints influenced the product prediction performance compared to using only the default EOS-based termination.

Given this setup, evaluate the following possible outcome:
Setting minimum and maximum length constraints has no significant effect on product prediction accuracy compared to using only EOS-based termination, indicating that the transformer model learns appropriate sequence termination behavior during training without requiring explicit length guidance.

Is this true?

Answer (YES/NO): NO